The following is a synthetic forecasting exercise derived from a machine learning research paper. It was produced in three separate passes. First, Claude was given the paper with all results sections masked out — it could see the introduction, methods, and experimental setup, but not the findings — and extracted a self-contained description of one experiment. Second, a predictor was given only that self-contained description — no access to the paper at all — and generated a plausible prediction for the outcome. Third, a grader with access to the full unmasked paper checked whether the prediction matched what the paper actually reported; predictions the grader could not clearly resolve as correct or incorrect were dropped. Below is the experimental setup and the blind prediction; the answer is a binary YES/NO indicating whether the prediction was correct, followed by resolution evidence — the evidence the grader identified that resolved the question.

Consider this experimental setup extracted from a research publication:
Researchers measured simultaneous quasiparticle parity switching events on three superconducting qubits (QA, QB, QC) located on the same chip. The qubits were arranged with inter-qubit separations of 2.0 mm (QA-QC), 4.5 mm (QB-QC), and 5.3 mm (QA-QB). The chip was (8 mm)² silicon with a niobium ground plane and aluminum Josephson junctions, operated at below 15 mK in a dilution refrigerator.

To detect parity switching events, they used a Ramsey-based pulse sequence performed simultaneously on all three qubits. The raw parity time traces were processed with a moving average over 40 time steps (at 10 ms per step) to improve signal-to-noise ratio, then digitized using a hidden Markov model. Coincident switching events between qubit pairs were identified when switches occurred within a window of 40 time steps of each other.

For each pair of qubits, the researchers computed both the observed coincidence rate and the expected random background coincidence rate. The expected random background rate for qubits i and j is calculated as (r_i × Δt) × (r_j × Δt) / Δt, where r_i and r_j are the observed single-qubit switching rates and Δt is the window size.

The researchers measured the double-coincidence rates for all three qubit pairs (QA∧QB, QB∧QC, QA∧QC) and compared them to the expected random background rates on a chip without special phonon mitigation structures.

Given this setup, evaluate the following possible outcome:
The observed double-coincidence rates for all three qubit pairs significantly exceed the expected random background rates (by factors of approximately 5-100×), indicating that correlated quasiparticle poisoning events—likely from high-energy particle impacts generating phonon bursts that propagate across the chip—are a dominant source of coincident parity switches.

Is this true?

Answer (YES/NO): NO